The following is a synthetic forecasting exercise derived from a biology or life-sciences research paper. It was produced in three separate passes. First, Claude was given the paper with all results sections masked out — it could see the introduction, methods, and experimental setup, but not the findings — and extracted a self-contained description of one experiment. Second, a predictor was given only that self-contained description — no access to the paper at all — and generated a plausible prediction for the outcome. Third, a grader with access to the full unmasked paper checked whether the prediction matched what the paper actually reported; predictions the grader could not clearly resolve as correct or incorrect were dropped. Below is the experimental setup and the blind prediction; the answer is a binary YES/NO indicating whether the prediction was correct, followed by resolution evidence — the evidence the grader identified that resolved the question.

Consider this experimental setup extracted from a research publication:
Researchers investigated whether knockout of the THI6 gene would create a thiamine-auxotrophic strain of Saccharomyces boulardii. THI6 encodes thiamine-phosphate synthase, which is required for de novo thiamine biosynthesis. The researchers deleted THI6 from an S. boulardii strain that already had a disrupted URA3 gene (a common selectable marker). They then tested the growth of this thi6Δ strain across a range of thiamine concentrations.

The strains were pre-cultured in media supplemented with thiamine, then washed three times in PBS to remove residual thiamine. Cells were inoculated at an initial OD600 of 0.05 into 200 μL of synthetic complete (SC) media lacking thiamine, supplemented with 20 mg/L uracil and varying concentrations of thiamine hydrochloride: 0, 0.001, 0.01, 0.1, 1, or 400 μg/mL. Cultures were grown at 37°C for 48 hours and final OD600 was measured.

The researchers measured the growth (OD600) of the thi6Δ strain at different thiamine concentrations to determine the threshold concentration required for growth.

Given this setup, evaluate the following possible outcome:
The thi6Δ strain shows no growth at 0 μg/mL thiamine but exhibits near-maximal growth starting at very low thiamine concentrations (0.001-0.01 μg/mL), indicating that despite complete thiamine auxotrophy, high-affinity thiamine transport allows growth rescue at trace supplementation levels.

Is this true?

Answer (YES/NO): NO